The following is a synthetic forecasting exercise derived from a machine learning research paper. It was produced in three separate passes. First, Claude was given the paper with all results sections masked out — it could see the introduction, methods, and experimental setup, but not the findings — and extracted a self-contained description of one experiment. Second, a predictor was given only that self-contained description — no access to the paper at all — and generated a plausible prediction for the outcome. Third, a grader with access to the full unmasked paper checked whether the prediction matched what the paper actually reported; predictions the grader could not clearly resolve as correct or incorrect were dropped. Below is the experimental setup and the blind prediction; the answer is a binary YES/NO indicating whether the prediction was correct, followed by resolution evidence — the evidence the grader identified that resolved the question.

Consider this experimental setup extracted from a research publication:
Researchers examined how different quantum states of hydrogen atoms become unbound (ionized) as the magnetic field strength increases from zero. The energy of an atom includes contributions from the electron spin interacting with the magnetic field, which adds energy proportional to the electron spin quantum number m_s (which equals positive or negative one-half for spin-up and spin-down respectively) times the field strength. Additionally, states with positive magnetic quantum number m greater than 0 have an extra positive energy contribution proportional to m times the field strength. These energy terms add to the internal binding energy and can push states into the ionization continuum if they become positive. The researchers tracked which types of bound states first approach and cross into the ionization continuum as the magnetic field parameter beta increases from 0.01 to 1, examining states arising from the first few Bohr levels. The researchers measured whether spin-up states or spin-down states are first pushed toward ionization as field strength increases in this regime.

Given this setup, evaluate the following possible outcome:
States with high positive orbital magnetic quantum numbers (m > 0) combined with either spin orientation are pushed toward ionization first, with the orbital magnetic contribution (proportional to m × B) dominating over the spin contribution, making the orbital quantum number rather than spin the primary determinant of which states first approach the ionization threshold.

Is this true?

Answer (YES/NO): NO